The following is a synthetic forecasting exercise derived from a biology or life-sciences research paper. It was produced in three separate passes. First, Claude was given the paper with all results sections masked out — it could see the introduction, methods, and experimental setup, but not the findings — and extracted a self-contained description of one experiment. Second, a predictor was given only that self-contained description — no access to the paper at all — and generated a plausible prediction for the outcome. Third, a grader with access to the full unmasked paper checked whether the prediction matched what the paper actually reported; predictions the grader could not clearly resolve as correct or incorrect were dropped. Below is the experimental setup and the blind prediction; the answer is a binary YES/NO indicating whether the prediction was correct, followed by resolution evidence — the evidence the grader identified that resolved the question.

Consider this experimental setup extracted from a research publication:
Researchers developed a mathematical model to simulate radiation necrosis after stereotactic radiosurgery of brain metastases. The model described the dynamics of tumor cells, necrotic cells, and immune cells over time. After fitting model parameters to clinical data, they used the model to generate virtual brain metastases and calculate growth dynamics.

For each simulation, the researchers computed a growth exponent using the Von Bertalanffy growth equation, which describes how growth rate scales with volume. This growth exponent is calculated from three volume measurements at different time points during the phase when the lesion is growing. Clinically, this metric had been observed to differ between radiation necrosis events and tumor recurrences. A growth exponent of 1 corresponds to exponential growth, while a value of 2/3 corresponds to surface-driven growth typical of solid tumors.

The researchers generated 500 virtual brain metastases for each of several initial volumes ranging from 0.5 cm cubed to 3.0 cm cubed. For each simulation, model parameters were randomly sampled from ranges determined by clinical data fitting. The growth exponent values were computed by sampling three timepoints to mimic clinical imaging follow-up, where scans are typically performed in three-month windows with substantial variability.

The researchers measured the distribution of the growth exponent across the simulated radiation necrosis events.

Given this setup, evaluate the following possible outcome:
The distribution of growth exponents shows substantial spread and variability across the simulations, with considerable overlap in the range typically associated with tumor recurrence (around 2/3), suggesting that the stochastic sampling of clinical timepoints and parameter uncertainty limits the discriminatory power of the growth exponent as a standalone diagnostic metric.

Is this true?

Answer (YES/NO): NO